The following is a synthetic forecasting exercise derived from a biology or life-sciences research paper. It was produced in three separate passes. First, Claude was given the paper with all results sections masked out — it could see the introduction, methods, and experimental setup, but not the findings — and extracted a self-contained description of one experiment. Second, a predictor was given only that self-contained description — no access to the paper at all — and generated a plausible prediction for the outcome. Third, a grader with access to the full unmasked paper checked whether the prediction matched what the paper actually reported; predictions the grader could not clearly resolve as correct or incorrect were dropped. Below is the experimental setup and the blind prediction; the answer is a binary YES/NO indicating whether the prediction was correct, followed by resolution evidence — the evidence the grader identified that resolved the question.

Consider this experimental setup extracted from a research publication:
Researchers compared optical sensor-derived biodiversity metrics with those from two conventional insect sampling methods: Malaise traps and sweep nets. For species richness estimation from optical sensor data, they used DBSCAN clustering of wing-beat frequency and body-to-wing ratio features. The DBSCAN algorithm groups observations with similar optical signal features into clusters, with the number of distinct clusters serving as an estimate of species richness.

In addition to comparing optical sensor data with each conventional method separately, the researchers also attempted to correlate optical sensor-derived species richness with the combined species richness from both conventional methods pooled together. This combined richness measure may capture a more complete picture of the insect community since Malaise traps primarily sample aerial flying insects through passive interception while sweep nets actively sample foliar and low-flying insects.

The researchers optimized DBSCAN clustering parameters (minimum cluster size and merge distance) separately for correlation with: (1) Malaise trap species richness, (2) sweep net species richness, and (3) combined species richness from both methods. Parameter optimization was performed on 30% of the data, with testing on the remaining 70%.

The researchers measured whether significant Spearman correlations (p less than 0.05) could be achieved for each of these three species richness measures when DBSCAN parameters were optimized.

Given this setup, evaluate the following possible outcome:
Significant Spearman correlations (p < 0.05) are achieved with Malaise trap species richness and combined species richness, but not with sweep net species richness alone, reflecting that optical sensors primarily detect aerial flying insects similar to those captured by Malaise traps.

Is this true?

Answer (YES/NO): NO